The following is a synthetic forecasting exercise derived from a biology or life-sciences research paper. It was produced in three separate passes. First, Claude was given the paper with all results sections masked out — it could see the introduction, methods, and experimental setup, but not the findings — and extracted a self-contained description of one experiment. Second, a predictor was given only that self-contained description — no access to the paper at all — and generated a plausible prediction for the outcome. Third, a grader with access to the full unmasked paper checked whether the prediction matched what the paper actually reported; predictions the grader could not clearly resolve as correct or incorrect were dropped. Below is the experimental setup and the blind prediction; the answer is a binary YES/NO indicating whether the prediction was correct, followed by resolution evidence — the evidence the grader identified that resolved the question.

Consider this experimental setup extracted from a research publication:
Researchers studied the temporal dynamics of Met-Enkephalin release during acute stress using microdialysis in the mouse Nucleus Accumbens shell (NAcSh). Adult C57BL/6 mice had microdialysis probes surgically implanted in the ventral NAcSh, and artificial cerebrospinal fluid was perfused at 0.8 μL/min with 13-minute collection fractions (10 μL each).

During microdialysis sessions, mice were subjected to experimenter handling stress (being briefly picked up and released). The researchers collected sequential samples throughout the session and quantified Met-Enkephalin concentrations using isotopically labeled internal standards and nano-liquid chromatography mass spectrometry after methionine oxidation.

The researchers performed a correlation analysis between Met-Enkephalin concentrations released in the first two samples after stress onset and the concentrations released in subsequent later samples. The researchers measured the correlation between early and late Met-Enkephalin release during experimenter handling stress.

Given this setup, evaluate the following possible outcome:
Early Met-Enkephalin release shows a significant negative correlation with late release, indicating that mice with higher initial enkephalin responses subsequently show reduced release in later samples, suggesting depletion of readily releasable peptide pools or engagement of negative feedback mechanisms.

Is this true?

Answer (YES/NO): YES